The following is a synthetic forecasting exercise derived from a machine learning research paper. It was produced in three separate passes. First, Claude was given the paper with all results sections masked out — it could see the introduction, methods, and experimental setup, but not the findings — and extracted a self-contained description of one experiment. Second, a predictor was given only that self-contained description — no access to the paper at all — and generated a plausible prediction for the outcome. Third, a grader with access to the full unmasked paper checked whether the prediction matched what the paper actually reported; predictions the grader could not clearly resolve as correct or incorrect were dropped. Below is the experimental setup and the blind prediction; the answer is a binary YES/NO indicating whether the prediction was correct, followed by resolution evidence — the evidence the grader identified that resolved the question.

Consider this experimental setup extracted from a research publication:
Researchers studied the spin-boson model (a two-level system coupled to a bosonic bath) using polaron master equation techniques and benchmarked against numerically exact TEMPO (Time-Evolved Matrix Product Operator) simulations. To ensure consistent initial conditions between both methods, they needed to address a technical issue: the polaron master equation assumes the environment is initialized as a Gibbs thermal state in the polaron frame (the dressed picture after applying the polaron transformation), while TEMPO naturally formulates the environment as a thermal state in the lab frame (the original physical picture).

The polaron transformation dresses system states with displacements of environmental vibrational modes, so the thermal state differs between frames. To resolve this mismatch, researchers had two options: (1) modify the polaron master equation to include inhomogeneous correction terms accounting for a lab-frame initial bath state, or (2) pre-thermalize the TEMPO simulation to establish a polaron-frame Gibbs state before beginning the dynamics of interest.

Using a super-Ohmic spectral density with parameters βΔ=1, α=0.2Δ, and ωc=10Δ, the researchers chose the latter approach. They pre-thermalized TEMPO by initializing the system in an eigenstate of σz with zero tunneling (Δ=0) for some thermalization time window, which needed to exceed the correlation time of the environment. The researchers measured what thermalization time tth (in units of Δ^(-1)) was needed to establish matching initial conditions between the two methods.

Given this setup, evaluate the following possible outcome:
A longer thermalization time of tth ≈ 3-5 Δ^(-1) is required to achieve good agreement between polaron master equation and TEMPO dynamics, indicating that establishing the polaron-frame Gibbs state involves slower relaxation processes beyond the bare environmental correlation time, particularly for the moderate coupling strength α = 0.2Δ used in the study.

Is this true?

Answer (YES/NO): YES